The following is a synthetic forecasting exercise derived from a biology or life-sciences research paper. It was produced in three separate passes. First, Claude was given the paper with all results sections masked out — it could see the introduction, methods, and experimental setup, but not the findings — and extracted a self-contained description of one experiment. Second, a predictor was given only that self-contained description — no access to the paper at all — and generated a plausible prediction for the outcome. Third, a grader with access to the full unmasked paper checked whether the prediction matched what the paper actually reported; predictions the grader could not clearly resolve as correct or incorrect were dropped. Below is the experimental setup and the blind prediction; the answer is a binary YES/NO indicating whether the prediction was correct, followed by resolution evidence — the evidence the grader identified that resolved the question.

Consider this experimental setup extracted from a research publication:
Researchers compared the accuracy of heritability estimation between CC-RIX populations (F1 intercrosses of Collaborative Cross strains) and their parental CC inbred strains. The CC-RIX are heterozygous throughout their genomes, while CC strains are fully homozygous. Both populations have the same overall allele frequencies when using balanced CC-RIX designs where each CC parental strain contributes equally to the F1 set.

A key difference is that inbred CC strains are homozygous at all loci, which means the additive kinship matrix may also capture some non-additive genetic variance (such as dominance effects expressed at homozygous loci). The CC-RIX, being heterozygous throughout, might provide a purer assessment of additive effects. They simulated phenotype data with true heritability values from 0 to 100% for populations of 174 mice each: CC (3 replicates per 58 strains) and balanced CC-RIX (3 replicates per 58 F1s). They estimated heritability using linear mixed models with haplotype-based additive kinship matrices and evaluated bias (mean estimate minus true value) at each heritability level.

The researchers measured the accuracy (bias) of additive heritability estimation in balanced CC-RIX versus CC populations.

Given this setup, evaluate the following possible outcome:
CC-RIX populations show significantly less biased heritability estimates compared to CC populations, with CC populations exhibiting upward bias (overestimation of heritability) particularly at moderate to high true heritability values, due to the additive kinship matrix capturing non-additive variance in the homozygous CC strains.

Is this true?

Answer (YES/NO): NO